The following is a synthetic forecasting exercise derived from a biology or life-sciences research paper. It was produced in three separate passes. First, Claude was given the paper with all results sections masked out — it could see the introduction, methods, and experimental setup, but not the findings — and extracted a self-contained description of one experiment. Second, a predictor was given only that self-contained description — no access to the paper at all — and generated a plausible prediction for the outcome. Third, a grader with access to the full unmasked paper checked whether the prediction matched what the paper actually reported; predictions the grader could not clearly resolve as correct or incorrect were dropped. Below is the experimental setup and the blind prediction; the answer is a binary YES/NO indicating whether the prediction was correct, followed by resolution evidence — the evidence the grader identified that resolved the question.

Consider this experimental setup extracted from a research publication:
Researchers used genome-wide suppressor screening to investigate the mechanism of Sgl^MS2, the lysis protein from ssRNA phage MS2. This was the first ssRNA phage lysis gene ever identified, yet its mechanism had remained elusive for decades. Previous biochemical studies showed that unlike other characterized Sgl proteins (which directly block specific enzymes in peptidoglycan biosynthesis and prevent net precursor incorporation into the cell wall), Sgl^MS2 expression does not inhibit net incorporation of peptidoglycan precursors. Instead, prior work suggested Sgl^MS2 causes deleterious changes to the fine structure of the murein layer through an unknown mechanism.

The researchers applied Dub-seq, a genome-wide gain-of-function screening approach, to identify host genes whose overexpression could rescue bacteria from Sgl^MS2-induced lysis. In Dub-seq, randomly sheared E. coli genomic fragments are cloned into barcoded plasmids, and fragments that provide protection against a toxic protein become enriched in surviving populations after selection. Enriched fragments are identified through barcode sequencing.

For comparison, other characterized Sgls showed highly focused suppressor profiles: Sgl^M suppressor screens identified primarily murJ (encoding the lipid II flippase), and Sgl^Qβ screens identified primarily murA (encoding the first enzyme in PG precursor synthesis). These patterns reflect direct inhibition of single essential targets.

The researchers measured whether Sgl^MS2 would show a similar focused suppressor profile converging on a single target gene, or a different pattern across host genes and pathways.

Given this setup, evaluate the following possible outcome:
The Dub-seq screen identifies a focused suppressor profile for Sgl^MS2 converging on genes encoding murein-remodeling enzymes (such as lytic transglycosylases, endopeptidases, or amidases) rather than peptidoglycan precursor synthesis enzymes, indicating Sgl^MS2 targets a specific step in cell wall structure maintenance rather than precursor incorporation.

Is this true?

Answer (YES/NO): NO